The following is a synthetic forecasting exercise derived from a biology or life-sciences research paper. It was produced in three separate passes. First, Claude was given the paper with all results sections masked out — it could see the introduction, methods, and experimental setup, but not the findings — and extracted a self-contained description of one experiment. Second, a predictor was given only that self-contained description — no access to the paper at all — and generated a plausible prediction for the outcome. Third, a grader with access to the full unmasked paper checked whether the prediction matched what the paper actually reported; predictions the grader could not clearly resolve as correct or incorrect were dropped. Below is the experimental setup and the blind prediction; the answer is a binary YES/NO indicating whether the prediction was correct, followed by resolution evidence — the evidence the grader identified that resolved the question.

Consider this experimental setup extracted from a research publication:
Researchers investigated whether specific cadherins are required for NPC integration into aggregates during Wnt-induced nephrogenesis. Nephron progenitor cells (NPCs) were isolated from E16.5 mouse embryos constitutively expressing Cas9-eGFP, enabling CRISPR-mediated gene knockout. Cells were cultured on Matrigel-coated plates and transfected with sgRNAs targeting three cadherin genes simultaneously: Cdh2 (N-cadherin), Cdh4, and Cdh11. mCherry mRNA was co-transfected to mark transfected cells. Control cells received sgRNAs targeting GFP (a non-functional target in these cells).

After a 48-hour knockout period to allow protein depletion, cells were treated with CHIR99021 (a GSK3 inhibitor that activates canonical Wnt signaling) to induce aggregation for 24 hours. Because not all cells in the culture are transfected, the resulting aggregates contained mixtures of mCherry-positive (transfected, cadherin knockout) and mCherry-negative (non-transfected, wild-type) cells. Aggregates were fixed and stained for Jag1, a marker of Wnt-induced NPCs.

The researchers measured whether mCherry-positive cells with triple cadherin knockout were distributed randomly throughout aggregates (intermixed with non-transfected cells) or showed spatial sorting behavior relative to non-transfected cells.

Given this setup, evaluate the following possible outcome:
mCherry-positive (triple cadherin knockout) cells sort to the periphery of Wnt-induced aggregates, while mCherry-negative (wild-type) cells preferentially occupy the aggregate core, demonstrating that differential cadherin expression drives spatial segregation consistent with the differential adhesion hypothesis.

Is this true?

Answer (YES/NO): YES